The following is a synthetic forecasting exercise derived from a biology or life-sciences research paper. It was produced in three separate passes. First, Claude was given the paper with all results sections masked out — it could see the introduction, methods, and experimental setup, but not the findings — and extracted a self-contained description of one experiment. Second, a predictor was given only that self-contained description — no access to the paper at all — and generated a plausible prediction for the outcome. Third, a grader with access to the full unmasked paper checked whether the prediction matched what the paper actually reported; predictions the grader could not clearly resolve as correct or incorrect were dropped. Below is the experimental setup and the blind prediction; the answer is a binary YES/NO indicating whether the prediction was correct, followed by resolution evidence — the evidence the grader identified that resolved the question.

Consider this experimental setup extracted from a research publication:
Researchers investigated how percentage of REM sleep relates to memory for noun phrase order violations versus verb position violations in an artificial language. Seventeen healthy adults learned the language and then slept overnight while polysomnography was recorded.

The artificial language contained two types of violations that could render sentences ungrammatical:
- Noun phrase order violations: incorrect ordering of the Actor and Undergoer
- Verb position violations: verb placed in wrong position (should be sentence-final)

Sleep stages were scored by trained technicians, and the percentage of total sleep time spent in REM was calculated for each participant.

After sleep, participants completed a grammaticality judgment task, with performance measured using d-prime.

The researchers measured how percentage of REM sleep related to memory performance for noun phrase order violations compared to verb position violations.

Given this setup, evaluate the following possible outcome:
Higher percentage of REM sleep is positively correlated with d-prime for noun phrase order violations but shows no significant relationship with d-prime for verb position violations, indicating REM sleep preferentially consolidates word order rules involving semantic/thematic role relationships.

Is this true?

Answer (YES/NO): NO